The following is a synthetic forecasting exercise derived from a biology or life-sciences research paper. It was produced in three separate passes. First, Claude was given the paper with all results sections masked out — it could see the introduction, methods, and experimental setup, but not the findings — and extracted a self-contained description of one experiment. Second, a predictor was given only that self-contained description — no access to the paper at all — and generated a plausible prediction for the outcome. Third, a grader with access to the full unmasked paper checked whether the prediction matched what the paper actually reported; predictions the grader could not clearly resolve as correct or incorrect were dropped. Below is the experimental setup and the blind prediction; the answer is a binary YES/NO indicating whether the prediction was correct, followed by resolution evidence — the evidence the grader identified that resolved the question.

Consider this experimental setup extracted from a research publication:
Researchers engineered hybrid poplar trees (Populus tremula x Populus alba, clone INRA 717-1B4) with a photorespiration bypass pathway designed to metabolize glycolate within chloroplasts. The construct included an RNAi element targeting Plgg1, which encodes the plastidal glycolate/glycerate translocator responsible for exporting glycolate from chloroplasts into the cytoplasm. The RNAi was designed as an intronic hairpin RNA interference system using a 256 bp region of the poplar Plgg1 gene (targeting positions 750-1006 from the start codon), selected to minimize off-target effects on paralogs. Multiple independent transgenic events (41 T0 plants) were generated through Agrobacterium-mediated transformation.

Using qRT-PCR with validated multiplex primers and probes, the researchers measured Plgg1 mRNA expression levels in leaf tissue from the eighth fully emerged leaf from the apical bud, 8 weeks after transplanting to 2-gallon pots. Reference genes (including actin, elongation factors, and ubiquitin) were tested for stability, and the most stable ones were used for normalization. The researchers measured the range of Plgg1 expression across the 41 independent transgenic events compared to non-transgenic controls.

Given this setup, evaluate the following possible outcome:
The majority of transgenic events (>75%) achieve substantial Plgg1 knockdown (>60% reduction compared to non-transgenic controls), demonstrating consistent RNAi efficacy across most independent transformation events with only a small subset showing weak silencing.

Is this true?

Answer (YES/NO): NO